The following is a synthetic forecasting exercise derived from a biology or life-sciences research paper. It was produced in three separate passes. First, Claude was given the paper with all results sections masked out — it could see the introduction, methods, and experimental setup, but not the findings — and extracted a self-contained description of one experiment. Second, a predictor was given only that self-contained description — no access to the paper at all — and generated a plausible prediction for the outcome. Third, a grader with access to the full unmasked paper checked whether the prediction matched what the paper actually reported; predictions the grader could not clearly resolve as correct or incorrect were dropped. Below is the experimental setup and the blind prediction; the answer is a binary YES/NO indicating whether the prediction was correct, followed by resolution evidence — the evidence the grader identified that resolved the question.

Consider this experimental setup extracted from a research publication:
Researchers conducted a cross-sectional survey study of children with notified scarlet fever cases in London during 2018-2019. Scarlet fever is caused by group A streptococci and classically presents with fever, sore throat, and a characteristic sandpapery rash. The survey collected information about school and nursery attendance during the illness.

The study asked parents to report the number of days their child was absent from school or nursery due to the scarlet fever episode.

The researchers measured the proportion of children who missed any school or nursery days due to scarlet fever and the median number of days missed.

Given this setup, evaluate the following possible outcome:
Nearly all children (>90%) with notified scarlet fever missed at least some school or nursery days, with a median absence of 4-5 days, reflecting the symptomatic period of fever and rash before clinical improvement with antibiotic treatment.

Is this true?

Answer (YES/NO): NO